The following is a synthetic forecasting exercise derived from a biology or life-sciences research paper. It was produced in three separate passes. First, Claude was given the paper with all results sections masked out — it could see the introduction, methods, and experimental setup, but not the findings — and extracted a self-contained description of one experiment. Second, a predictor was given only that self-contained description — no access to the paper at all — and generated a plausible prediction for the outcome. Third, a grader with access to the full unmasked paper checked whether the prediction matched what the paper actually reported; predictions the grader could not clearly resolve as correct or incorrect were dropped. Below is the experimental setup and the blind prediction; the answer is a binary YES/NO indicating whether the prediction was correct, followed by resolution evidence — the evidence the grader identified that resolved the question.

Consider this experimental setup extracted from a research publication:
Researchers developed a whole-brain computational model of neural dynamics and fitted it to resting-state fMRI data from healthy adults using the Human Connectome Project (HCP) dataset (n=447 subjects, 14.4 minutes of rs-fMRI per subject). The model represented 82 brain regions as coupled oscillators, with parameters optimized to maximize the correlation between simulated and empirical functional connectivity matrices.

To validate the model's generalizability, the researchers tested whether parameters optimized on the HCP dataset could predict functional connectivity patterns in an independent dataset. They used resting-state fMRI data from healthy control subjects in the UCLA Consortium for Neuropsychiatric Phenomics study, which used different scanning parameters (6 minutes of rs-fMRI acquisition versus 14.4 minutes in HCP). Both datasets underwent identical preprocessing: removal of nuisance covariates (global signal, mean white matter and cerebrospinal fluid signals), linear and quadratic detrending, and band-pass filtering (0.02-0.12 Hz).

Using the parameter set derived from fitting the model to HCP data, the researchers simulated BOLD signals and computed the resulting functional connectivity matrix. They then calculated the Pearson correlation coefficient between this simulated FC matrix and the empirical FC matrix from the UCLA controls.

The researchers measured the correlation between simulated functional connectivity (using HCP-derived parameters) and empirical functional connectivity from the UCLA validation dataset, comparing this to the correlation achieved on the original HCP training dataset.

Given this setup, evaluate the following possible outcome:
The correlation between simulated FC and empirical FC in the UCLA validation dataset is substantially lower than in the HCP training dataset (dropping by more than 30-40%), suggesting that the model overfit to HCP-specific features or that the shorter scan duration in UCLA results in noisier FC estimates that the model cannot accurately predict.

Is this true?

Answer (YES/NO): NO